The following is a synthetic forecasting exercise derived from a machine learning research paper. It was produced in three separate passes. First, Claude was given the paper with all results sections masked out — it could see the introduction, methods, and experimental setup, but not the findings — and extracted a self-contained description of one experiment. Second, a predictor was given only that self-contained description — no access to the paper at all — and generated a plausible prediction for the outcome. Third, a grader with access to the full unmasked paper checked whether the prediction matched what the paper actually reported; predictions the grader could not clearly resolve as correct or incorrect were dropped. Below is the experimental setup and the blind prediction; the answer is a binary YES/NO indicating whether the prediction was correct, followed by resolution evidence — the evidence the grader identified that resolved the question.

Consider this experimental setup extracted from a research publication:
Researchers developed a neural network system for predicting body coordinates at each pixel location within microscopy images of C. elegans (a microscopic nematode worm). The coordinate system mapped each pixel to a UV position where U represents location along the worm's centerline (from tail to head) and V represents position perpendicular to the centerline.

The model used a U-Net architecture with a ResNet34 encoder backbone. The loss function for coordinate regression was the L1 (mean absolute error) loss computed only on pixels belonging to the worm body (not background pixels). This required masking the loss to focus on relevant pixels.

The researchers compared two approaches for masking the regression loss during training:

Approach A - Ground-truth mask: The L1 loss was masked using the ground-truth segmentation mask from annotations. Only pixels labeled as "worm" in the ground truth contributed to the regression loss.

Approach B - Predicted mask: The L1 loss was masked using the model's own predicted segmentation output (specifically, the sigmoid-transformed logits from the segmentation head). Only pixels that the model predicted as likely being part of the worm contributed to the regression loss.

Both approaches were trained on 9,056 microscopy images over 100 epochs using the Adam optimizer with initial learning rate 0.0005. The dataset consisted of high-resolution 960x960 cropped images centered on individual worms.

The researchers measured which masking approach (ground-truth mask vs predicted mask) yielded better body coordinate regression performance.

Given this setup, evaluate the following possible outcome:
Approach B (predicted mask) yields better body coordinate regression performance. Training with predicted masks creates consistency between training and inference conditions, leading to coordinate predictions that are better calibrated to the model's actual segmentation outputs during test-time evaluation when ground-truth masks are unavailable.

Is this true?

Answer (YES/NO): YES